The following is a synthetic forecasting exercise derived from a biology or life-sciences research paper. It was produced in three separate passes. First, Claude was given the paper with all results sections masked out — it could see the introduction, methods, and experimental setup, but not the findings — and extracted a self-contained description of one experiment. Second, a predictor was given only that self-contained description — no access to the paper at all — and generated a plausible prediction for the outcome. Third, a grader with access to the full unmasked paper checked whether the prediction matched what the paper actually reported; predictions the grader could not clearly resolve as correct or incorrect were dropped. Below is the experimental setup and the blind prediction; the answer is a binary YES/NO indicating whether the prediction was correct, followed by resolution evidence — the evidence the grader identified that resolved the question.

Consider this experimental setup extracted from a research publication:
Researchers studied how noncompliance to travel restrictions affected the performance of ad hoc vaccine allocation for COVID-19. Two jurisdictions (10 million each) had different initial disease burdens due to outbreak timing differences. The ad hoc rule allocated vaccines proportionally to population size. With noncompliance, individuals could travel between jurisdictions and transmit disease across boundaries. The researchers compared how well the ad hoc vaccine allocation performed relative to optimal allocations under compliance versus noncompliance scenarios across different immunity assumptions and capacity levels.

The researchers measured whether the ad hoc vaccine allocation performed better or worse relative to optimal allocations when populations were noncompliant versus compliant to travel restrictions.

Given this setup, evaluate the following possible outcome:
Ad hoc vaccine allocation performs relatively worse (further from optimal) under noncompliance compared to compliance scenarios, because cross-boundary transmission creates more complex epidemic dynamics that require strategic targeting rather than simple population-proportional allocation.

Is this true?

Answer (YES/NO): NO